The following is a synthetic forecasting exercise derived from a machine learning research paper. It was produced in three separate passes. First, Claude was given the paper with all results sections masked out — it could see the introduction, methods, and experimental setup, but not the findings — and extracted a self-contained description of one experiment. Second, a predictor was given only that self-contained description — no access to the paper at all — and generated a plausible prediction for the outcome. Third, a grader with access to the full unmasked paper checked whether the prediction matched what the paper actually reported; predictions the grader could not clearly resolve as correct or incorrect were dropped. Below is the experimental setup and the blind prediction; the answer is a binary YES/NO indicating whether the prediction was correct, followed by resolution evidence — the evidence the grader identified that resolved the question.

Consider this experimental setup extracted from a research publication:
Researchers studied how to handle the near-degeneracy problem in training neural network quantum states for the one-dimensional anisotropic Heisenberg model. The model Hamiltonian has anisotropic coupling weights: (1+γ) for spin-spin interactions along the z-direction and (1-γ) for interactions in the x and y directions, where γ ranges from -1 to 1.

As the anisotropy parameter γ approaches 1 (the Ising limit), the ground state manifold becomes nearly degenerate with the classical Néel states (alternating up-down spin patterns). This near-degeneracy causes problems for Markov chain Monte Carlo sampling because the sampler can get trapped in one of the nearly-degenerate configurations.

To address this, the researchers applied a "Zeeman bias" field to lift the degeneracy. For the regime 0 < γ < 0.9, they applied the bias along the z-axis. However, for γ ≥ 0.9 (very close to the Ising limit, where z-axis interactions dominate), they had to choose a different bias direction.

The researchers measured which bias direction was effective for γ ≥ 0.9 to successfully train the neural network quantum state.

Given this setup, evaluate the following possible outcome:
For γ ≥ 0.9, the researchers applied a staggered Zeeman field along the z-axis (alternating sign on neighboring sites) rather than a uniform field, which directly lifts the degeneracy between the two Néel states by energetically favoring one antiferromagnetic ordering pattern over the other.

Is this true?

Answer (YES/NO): NO